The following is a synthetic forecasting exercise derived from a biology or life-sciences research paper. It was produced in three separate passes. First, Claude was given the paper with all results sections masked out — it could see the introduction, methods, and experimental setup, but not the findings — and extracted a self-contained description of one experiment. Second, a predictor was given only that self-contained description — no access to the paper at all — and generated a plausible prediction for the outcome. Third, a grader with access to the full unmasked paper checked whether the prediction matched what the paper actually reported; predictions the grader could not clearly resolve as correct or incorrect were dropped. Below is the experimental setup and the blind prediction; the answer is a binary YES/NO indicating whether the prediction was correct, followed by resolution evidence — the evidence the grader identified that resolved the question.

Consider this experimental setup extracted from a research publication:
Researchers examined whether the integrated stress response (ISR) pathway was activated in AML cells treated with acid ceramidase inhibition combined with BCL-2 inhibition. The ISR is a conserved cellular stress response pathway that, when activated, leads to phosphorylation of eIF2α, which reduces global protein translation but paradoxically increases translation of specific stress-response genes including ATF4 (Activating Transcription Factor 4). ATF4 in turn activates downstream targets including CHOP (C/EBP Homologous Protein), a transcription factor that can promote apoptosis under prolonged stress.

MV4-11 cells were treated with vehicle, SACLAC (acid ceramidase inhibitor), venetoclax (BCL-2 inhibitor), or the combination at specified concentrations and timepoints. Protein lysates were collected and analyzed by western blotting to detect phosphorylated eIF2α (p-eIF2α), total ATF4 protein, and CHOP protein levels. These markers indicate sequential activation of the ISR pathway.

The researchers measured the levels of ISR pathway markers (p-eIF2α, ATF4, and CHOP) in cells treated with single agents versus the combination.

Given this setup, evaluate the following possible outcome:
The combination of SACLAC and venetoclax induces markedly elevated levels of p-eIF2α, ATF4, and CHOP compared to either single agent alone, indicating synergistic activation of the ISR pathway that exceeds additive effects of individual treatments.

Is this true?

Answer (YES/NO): NO